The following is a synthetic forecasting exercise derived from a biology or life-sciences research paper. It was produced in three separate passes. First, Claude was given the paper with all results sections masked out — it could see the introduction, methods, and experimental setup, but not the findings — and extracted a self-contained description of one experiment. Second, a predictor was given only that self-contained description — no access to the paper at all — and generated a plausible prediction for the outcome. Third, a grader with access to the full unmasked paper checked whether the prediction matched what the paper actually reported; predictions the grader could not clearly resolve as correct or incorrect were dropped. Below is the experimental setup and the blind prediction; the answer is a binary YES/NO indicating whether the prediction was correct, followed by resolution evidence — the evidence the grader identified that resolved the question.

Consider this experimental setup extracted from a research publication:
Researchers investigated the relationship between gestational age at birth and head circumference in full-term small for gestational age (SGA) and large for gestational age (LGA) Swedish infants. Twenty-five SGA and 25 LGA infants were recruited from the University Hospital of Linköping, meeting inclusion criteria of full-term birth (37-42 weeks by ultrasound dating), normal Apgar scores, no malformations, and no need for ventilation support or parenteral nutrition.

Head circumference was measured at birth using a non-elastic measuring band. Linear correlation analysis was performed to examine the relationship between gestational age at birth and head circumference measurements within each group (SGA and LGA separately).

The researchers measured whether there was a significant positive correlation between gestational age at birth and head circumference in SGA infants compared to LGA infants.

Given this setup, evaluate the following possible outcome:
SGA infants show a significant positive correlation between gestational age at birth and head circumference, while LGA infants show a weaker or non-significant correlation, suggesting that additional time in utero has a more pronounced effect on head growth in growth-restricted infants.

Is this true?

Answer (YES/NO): YES